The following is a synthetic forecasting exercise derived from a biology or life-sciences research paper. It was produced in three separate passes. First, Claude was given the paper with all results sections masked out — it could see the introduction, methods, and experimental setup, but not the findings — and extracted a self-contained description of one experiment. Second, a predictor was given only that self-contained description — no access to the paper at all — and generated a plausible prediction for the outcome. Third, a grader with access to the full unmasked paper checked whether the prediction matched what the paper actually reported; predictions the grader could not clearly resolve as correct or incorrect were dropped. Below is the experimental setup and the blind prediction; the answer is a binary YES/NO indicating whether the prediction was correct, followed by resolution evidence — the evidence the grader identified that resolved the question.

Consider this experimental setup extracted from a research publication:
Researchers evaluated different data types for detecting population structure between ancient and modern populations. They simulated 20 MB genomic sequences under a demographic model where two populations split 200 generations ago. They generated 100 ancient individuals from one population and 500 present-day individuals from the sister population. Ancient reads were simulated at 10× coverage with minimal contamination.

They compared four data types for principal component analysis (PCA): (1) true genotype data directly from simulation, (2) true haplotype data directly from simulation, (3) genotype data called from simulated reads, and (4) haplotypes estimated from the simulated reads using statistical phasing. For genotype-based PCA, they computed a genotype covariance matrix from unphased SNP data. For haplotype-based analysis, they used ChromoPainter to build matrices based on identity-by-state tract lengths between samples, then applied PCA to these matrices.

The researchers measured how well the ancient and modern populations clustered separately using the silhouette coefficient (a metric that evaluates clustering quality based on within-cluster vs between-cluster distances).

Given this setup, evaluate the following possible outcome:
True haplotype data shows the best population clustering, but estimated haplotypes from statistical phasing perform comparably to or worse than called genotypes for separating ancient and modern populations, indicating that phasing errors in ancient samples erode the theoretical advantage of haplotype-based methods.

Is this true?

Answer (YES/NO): NO